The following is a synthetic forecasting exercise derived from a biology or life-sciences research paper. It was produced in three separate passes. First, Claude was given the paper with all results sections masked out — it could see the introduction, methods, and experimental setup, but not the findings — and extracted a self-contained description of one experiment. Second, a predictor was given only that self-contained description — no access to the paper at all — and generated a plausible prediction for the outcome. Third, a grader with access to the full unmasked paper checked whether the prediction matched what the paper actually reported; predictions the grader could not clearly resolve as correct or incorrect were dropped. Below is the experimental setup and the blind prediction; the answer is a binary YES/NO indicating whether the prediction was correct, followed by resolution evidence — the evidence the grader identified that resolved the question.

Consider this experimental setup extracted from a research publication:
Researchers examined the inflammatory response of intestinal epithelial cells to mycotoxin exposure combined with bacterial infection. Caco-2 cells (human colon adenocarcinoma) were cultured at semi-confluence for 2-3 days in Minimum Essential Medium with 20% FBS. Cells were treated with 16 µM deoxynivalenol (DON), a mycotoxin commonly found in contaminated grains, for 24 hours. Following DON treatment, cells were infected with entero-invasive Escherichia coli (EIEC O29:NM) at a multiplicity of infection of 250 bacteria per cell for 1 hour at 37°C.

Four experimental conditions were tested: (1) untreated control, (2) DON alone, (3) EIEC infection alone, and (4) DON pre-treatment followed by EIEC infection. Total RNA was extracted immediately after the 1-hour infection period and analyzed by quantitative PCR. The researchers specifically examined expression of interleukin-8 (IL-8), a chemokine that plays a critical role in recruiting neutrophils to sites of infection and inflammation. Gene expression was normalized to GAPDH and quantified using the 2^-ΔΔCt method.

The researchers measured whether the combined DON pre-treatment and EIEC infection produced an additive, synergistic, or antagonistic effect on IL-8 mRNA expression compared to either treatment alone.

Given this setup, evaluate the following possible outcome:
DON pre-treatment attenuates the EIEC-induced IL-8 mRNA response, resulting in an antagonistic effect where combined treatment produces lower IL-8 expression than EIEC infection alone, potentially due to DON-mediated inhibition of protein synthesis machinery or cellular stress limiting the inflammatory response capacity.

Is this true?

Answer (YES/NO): YES